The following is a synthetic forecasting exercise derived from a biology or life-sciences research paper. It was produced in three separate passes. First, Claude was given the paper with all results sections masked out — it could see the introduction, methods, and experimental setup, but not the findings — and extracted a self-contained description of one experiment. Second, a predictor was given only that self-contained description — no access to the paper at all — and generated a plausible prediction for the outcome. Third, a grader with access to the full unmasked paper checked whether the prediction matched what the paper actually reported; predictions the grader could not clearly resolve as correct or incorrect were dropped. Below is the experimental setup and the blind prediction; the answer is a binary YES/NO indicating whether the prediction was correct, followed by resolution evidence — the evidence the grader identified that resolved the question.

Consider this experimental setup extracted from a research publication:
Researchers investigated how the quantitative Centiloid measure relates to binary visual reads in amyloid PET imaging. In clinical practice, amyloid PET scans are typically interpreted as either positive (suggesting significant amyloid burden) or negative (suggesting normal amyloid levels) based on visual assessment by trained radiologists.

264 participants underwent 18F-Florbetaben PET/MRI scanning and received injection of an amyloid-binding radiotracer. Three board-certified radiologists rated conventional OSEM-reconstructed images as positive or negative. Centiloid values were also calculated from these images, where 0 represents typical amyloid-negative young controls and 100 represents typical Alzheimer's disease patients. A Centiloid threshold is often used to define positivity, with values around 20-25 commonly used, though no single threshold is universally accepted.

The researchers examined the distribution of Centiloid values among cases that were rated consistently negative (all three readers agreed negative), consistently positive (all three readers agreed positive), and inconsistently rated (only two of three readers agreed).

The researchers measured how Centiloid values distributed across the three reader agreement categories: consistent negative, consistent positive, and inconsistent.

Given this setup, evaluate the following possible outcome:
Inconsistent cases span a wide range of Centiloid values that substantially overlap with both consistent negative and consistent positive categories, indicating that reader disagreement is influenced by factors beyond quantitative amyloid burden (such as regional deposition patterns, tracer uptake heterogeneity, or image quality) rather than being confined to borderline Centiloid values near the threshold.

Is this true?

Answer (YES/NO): YES